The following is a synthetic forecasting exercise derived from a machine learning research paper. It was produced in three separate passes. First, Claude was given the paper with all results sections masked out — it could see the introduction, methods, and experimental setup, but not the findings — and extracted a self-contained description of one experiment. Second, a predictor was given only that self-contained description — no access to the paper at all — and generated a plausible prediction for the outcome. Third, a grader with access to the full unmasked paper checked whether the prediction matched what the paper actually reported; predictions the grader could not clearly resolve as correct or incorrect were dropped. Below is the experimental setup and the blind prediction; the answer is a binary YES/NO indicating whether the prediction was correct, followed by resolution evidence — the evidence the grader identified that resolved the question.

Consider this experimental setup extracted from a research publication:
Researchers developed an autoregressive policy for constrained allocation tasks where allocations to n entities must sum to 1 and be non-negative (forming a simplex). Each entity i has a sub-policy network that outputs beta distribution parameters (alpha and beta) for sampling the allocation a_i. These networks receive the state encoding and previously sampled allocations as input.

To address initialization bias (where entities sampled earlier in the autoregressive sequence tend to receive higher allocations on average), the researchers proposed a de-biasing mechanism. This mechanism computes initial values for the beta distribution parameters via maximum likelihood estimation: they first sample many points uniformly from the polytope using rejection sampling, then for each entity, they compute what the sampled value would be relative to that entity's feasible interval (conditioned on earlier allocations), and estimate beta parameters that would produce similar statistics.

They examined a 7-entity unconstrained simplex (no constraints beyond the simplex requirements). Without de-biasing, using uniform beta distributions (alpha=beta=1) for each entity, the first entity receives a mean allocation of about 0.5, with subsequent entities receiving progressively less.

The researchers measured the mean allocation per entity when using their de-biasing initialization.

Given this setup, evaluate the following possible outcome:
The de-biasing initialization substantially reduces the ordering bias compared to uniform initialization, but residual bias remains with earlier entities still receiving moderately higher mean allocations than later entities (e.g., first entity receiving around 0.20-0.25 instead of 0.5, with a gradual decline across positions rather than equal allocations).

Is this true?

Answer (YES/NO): NO